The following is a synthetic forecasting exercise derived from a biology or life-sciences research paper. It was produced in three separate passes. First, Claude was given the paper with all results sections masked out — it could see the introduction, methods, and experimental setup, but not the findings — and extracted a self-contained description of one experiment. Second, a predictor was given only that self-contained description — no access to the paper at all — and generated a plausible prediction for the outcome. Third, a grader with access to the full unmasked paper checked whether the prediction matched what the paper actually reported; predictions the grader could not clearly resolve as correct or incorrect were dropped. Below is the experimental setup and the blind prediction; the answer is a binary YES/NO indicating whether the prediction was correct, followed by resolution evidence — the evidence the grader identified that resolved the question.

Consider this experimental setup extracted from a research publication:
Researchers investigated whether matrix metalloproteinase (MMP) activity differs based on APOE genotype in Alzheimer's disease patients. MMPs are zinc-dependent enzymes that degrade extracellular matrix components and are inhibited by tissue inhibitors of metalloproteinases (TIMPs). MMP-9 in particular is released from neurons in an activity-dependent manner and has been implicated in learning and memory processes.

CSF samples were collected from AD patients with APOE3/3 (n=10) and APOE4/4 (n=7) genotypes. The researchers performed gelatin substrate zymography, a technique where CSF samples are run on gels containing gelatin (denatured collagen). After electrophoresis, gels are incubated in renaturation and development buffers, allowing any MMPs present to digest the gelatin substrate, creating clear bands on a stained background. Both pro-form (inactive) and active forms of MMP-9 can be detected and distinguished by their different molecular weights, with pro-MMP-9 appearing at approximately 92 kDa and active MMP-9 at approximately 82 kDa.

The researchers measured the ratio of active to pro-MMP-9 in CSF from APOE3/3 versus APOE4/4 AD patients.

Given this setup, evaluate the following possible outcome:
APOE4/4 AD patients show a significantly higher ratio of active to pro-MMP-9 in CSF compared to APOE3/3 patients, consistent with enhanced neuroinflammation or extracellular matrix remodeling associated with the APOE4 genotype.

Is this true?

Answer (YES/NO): NO